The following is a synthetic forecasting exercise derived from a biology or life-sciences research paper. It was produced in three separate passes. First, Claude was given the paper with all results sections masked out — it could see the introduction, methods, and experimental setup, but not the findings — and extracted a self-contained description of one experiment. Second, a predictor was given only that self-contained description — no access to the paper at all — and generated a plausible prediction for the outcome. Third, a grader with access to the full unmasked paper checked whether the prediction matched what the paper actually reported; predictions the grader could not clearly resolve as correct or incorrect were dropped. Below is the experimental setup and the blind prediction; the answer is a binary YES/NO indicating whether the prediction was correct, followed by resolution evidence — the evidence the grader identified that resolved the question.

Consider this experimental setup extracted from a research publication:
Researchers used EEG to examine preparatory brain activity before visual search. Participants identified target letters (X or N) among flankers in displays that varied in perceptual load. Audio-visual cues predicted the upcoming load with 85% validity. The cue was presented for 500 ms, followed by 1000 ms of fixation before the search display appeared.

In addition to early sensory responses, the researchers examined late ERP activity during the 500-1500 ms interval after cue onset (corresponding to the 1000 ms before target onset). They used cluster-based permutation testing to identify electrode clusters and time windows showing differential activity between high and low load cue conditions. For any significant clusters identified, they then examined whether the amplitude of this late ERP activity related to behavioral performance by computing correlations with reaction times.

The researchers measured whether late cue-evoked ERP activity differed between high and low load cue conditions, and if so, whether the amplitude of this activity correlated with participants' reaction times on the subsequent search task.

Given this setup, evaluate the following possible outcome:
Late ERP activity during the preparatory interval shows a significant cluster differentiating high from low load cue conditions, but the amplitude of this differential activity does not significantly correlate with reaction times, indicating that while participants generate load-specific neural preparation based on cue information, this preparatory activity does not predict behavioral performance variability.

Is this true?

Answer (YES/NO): NO